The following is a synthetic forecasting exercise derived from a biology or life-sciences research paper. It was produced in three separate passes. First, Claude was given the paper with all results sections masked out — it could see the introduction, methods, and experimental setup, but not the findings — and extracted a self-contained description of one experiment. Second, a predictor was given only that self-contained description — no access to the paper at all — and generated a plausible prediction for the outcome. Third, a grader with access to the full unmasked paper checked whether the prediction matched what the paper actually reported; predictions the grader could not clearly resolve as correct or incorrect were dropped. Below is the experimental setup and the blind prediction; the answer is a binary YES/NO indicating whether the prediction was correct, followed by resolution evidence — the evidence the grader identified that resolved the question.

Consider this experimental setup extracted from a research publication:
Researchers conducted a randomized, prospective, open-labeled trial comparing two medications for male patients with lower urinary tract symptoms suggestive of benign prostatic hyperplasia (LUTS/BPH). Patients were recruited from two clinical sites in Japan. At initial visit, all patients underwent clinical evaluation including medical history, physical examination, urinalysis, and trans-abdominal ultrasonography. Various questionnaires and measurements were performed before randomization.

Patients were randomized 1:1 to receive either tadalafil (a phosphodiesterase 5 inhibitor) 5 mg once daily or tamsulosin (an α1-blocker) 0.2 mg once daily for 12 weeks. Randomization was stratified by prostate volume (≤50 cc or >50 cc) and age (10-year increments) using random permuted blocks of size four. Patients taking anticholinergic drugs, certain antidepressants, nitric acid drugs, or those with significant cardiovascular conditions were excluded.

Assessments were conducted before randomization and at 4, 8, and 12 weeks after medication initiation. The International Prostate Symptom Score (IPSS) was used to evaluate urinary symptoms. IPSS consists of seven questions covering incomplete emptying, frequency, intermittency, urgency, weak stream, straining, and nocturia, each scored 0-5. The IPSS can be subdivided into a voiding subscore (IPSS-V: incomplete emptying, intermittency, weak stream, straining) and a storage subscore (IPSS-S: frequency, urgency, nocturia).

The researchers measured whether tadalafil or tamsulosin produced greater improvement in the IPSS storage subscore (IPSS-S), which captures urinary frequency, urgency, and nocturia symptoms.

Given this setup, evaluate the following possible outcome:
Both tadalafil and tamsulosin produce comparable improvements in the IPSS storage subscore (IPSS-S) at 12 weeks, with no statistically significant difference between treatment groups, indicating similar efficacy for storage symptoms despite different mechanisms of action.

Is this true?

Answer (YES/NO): NO